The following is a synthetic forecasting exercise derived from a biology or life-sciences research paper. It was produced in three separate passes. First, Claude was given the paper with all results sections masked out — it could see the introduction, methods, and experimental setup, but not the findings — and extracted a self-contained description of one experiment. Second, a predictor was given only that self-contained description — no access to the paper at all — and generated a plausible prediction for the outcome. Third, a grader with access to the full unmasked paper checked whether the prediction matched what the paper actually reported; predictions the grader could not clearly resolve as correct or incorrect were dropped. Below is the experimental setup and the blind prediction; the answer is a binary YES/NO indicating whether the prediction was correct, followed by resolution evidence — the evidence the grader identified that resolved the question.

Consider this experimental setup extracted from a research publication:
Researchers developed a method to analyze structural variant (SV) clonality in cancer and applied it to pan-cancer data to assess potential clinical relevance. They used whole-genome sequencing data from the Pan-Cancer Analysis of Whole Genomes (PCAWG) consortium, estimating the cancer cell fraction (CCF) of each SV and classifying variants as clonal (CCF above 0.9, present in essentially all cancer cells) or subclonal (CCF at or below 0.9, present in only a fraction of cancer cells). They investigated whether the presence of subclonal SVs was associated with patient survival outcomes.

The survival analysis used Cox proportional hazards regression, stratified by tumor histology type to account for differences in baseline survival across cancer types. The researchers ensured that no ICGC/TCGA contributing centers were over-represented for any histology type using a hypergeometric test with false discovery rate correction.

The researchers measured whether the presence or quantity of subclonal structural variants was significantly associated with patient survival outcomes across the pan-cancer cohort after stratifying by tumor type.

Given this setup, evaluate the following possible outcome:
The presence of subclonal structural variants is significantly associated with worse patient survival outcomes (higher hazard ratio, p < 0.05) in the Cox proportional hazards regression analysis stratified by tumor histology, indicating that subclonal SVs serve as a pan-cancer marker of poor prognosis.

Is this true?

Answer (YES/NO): NO